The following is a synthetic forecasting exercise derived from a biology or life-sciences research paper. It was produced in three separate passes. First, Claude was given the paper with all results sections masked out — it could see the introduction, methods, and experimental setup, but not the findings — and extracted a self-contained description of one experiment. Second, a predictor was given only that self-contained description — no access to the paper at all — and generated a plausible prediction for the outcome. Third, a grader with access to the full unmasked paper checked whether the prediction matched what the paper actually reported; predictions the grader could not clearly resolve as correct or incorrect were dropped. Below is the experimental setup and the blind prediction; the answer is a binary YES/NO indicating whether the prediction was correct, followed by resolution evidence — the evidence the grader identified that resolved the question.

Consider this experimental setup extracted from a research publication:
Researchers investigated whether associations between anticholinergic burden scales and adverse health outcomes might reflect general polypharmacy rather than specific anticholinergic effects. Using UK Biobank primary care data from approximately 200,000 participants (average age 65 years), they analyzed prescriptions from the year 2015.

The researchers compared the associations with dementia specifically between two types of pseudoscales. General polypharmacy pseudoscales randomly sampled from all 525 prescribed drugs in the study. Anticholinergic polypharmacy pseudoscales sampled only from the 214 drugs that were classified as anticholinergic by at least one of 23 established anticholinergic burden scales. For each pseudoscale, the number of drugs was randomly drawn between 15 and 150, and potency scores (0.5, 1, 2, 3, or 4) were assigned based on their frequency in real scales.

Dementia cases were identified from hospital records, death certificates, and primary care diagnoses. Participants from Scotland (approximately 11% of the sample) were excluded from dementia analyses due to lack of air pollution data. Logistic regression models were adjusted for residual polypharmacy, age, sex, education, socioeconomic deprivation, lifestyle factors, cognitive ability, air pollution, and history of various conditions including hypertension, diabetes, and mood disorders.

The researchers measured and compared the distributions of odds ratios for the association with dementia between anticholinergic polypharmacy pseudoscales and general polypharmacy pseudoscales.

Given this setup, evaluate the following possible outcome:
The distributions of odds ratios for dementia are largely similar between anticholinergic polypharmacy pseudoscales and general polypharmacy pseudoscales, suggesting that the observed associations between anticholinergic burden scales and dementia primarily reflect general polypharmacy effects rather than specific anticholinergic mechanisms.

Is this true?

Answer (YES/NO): NO